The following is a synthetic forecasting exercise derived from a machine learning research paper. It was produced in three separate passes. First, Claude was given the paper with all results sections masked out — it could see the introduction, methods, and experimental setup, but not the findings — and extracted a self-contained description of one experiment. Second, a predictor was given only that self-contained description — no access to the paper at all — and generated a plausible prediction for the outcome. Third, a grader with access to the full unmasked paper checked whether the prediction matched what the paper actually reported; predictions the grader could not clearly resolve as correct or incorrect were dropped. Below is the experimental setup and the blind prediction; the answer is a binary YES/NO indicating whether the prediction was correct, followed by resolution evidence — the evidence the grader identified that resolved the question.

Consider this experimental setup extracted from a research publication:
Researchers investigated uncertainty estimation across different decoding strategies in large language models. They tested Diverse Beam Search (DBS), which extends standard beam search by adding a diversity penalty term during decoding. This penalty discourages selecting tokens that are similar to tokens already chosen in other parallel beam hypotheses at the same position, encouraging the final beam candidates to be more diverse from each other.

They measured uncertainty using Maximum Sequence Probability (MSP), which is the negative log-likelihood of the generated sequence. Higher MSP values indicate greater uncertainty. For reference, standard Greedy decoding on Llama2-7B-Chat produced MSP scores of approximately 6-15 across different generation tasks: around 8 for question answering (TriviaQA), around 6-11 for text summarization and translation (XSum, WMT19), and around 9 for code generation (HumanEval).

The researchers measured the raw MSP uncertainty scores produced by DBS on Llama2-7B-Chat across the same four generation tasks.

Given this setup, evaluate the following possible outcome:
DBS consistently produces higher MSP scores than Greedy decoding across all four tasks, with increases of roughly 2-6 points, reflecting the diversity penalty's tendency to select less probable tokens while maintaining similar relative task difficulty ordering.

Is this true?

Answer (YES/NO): NO